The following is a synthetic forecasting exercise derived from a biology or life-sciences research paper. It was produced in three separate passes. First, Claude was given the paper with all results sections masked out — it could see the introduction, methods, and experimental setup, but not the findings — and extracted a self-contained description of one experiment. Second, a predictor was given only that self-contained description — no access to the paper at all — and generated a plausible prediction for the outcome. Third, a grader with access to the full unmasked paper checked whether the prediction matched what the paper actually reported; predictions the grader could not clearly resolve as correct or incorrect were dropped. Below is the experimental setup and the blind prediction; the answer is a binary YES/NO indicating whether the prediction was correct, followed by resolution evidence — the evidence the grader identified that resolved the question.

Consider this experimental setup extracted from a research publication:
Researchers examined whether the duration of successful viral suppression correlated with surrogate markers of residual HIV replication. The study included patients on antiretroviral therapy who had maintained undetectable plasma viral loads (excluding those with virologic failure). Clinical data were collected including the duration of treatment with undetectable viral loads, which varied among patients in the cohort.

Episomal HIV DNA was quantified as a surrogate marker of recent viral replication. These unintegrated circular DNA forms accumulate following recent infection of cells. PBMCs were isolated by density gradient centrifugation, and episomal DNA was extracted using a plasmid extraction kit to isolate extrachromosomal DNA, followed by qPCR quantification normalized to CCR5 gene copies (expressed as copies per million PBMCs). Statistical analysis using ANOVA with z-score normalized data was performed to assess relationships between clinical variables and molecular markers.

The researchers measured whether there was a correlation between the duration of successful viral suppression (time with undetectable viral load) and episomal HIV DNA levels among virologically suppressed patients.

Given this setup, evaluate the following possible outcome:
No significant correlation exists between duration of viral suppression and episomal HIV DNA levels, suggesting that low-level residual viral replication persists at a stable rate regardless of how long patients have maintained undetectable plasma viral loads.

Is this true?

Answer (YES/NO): NO